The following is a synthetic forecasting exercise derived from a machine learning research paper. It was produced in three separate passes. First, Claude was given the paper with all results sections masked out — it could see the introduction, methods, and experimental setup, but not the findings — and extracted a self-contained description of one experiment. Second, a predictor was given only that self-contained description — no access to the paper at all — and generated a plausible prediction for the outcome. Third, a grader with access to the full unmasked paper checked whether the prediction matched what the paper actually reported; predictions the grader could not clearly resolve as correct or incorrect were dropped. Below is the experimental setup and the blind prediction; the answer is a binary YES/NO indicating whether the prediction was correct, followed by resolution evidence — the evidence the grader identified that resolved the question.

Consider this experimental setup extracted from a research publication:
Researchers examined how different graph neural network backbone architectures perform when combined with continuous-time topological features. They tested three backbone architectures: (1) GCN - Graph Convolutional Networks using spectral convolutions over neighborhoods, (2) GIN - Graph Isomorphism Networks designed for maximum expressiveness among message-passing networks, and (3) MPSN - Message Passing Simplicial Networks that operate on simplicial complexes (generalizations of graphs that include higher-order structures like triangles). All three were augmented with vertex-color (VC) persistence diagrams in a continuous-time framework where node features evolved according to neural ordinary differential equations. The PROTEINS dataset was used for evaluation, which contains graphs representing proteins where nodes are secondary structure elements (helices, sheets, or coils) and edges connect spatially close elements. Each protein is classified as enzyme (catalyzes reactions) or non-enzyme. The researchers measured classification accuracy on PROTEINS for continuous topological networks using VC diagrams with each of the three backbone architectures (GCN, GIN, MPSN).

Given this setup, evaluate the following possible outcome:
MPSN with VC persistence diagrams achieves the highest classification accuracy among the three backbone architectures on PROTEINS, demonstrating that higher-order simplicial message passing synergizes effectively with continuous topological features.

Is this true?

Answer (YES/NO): NO